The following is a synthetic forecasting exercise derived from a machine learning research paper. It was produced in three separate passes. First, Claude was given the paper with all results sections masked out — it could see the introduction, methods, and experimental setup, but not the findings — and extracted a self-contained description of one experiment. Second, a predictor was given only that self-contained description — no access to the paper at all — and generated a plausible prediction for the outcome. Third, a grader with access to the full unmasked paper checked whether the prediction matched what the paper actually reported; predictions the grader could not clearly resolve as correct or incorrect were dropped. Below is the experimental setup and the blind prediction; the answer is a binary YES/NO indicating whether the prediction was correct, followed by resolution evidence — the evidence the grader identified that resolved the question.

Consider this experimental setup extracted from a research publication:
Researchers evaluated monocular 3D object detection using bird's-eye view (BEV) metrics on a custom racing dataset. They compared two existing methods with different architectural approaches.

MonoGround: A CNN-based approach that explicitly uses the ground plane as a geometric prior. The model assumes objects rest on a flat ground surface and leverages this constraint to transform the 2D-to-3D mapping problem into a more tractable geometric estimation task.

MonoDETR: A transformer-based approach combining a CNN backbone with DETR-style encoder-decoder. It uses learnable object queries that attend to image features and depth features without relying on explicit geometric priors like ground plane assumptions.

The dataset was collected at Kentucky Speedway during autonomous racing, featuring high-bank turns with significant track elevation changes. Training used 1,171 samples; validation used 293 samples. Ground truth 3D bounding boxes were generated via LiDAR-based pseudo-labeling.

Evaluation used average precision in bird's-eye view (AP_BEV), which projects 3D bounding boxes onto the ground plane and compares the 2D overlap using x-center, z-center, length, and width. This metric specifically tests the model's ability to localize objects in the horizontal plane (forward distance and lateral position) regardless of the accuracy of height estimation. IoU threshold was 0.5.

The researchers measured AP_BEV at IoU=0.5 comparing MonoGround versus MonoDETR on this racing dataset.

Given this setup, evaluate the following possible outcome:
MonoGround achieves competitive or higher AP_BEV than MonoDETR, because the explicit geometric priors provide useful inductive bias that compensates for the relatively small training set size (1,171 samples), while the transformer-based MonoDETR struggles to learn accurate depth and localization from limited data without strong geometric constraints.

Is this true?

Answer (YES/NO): YES